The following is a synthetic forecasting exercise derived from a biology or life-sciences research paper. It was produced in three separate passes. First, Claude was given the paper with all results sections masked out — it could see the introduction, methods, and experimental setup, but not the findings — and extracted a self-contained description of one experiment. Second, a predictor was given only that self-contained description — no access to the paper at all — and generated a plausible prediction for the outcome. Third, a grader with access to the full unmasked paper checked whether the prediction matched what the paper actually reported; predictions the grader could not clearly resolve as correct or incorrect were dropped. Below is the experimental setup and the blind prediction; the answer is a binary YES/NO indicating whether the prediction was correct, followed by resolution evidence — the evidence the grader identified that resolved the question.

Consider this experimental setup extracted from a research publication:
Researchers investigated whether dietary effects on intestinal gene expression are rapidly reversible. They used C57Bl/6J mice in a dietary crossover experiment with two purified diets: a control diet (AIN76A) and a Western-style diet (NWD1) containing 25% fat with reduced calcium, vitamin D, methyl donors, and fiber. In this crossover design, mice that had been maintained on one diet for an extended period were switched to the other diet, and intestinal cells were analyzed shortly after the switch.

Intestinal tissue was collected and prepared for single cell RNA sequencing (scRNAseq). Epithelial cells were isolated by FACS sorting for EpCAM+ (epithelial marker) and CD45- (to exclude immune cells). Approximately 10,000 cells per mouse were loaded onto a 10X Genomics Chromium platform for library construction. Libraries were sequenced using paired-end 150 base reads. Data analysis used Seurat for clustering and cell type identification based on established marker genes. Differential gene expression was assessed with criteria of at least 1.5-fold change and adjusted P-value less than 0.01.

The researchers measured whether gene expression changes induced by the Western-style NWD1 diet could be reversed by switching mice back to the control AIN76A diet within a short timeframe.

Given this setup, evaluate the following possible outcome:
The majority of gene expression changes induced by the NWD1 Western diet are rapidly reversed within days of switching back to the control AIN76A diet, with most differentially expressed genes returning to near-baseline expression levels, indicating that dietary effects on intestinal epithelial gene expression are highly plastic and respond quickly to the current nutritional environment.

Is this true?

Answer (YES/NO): NO